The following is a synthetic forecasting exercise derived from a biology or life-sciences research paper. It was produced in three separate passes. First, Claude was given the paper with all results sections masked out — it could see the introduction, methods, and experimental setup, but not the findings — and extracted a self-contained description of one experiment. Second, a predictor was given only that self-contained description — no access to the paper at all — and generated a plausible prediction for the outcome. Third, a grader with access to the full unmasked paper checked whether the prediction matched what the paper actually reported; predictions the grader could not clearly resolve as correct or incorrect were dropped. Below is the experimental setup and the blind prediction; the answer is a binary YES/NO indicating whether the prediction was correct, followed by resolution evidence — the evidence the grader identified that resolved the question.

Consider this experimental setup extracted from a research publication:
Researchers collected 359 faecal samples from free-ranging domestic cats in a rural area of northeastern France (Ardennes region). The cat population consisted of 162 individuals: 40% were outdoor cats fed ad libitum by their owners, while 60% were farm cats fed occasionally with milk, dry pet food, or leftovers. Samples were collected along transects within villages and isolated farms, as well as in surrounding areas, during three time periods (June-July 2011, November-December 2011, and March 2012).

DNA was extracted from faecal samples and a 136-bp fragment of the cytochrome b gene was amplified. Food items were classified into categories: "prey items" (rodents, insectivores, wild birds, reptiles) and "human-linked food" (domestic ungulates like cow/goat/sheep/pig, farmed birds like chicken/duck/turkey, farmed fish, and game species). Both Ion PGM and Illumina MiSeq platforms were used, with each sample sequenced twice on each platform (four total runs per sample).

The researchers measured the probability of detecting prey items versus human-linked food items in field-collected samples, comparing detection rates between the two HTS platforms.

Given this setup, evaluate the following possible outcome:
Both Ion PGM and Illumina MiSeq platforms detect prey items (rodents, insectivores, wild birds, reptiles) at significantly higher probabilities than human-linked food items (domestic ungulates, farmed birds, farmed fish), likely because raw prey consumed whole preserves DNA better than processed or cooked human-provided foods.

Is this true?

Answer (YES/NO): YES